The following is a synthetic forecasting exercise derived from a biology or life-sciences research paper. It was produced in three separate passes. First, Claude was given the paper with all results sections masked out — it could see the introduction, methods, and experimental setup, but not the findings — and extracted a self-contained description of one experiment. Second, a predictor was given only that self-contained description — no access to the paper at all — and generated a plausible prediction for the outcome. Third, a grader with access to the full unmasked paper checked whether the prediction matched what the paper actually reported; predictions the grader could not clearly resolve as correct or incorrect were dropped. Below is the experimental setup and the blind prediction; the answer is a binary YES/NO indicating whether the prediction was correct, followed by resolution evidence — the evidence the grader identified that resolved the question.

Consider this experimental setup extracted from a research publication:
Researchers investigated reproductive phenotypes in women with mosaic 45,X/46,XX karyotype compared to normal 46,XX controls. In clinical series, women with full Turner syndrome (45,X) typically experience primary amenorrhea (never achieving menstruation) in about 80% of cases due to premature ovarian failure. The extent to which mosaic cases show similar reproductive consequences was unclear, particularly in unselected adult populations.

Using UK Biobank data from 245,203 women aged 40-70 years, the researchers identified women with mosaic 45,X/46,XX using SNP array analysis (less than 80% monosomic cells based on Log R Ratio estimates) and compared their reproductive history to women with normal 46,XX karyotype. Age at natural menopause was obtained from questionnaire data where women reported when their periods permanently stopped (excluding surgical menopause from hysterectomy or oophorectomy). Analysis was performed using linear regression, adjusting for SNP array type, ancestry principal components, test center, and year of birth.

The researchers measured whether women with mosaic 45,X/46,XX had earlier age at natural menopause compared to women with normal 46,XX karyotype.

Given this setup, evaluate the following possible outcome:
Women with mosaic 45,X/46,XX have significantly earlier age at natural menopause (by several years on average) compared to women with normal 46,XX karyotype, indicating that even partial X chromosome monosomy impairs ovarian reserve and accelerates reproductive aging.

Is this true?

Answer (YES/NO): NO